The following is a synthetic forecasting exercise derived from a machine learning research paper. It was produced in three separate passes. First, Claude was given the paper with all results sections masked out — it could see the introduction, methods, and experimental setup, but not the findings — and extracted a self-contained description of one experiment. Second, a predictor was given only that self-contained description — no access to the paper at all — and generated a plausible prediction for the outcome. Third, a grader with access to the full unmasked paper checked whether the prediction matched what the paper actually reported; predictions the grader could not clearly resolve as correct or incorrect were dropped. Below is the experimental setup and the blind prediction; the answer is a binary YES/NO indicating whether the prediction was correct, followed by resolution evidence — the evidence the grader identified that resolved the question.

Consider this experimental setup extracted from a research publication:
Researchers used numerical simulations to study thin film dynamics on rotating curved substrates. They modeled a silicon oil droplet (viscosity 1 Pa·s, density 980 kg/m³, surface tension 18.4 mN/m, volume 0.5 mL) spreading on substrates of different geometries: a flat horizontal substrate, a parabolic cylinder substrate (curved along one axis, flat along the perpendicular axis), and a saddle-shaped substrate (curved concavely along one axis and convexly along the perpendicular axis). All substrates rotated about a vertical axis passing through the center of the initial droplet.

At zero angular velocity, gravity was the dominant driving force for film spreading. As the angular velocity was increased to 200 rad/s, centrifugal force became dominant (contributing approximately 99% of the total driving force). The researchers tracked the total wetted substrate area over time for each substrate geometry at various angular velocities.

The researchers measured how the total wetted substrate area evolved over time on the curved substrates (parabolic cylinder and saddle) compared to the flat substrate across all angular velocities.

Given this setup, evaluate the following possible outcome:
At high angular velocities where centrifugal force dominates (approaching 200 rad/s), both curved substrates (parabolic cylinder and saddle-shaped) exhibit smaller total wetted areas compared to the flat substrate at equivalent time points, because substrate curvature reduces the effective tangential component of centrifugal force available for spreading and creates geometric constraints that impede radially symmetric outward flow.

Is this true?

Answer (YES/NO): NO